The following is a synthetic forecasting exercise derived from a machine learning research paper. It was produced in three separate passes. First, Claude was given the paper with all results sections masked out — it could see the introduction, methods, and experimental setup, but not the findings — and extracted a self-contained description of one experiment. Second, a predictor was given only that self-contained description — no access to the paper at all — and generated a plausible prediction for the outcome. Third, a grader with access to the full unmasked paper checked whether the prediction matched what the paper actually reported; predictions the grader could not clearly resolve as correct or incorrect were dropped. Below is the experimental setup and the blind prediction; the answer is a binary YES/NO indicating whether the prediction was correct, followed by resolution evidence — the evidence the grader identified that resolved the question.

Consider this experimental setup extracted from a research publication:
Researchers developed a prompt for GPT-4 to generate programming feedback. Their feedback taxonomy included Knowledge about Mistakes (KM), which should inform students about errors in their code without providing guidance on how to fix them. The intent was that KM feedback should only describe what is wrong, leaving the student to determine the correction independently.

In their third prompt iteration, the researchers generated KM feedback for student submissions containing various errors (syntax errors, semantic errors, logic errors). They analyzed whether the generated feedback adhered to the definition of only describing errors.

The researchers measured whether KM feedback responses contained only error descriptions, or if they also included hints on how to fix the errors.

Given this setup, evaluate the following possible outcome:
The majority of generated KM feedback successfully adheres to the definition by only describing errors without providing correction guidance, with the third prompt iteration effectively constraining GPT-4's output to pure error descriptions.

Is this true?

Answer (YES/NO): NO